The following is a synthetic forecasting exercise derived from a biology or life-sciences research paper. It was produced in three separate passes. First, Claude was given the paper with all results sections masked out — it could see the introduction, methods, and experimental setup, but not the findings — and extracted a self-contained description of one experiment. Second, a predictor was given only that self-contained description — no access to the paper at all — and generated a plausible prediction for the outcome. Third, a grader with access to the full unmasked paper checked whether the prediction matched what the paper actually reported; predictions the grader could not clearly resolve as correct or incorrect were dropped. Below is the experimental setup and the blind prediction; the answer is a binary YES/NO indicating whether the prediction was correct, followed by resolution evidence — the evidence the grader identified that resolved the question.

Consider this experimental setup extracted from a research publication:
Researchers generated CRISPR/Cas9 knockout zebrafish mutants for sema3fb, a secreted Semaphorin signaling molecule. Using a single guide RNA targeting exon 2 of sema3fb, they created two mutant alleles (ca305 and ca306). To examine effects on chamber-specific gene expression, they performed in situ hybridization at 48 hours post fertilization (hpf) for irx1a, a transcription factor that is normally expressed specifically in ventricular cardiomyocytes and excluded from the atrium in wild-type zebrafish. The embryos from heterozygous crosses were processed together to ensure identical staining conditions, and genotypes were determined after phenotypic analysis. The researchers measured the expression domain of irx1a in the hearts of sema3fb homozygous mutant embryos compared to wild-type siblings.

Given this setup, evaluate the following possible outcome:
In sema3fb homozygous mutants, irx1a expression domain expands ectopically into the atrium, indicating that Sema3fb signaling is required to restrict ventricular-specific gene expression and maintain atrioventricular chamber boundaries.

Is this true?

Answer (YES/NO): NO